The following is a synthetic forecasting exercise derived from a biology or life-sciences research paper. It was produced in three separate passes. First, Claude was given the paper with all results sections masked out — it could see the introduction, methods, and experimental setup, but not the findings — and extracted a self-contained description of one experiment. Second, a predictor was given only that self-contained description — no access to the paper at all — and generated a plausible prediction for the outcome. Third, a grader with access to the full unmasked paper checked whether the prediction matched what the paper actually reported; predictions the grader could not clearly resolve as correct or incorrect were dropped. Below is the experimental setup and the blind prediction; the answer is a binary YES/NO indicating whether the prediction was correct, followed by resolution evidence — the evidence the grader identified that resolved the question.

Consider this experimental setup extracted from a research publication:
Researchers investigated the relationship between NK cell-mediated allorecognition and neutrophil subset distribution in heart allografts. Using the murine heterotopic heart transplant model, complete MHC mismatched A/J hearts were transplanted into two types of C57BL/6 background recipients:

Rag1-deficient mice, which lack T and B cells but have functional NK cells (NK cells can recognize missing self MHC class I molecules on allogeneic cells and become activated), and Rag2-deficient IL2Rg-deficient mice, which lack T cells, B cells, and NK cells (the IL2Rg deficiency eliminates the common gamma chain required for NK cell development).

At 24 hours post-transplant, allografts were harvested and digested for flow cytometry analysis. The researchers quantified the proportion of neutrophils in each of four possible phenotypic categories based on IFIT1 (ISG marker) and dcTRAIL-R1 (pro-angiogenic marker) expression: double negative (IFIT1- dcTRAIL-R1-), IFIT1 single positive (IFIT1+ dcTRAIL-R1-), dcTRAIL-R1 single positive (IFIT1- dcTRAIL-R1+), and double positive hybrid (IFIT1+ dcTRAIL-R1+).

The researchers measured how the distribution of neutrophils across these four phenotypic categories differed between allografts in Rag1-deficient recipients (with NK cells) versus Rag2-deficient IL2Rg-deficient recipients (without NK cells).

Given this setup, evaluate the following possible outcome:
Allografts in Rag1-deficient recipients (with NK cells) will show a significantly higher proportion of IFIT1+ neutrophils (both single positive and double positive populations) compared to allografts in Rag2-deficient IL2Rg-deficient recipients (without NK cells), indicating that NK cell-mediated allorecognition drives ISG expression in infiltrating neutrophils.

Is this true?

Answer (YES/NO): NO